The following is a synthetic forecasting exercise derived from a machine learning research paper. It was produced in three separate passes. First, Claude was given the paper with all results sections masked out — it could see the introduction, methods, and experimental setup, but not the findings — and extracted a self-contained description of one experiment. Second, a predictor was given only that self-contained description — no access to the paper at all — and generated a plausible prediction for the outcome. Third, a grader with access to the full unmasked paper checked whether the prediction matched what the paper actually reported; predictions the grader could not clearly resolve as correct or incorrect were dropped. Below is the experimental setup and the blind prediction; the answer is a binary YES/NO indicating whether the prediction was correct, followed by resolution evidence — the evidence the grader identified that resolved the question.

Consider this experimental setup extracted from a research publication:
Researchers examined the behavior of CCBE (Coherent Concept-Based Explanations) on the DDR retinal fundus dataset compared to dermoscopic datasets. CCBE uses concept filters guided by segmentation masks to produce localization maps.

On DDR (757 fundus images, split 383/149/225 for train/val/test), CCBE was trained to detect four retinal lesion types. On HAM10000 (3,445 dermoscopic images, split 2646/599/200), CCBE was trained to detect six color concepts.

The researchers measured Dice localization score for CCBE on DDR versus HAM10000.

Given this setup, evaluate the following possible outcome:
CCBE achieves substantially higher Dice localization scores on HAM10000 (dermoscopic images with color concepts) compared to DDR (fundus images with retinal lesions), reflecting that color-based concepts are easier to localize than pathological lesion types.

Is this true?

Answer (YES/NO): YES